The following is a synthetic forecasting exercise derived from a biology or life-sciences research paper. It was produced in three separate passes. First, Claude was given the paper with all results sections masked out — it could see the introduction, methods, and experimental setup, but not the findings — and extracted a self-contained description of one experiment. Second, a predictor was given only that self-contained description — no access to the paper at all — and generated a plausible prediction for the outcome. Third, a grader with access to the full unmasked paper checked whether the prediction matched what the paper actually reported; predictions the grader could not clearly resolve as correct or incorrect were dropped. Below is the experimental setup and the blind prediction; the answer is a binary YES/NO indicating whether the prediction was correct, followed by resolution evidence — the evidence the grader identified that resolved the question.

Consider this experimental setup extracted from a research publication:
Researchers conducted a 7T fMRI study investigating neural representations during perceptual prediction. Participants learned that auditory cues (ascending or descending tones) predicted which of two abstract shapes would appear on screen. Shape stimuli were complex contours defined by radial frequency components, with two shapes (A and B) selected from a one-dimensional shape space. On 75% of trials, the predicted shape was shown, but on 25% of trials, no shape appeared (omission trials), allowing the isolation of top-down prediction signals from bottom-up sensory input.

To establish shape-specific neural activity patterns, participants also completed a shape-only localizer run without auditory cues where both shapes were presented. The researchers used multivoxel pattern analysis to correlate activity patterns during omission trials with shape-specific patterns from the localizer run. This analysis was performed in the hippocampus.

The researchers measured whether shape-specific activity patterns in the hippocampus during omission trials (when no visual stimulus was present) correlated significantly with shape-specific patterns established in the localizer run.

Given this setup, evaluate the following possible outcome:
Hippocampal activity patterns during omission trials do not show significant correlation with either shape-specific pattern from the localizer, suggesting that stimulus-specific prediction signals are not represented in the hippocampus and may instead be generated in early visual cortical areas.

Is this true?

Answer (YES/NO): NO